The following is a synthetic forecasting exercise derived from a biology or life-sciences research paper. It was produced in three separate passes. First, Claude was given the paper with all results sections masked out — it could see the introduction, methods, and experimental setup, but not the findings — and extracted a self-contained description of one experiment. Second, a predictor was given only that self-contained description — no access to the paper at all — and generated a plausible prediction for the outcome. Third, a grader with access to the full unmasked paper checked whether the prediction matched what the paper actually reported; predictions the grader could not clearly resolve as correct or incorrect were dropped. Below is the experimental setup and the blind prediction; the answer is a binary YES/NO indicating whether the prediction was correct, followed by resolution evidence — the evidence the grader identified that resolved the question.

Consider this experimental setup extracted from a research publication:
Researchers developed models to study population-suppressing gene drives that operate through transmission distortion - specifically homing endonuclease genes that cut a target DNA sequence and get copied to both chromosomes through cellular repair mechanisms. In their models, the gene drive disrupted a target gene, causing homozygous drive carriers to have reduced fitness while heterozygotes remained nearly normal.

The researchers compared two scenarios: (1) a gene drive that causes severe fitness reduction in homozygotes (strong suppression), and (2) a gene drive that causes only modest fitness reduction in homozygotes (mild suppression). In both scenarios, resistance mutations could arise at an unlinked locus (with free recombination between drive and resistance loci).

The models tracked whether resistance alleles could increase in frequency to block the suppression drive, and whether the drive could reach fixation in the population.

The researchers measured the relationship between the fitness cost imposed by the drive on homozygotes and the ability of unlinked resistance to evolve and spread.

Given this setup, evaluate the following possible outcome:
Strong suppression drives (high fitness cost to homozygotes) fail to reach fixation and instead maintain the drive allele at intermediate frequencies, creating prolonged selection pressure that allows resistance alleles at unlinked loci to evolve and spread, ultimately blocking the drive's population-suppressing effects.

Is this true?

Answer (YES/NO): YES